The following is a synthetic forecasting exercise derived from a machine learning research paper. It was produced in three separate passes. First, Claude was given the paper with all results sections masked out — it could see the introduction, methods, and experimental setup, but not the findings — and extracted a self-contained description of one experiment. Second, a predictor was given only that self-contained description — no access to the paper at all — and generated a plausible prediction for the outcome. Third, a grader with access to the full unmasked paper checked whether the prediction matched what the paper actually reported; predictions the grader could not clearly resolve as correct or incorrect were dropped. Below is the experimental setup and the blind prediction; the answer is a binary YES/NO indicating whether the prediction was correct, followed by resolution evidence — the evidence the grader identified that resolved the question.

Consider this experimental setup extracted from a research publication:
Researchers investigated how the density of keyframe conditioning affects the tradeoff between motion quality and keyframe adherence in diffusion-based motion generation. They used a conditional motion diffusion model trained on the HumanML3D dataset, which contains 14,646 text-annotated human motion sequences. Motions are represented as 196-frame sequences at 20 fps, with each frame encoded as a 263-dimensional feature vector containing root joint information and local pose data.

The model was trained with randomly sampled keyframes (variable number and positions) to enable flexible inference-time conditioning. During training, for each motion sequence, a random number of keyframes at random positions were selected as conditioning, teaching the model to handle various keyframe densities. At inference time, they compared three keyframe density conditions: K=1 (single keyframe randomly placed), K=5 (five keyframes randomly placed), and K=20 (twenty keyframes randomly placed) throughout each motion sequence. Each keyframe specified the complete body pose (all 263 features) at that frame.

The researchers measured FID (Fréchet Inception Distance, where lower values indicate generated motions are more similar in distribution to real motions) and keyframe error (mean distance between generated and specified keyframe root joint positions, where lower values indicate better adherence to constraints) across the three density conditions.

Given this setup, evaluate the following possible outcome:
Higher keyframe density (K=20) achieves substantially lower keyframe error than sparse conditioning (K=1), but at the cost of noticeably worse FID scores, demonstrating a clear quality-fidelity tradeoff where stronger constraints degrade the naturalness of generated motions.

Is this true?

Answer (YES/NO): YES